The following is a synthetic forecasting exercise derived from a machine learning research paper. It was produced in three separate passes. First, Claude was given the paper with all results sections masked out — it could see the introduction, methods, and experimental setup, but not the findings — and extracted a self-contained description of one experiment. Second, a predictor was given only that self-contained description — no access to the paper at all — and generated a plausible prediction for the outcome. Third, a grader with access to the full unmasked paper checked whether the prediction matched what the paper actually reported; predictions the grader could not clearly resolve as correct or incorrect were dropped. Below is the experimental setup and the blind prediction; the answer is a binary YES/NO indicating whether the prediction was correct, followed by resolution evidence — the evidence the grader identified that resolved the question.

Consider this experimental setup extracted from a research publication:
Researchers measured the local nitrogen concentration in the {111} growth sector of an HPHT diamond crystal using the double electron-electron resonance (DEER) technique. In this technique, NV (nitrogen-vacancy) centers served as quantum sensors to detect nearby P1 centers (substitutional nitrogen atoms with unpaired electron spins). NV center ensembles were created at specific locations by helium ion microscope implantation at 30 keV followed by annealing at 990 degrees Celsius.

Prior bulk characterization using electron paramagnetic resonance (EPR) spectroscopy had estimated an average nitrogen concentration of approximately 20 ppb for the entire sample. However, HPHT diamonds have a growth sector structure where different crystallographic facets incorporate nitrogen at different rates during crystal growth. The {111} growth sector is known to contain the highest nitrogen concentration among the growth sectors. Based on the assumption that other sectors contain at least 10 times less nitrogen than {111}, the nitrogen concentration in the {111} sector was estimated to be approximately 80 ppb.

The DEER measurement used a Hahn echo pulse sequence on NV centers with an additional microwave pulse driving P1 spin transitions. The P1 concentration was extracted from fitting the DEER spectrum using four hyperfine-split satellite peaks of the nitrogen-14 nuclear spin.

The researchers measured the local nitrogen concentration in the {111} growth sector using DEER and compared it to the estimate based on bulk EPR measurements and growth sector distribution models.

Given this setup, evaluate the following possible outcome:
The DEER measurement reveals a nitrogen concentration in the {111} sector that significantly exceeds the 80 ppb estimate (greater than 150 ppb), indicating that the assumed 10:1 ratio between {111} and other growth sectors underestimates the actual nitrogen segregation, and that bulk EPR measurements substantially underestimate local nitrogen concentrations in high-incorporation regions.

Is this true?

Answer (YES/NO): YES